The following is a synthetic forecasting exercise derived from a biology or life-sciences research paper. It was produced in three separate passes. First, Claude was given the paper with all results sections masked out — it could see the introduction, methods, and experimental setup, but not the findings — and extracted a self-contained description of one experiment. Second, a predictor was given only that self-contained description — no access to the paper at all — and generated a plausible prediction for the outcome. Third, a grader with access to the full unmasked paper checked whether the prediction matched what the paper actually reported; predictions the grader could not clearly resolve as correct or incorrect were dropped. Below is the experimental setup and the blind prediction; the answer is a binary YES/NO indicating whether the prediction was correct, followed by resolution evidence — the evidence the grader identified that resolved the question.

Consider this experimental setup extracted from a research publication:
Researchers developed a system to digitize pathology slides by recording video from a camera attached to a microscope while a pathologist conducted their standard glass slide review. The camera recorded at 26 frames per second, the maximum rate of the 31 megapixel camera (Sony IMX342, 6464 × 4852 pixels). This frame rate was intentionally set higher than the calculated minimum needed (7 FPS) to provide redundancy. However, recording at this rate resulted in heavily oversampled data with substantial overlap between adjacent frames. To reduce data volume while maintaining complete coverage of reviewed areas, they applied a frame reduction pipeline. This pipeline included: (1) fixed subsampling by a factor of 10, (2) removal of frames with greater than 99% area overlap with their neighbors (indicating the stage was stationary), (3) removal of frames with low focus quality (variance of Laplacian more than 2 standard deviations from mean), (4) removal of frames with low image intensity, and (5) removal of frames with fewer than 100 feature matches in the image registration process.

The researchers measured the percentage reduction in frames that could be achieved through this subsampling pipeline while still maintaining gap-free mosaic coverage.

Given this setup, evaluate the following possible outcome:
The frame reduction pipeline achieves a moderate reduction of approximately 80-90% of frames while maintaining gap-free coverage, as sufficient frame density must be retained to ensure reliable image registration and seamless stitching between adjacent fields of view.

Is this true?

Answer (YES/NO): NO